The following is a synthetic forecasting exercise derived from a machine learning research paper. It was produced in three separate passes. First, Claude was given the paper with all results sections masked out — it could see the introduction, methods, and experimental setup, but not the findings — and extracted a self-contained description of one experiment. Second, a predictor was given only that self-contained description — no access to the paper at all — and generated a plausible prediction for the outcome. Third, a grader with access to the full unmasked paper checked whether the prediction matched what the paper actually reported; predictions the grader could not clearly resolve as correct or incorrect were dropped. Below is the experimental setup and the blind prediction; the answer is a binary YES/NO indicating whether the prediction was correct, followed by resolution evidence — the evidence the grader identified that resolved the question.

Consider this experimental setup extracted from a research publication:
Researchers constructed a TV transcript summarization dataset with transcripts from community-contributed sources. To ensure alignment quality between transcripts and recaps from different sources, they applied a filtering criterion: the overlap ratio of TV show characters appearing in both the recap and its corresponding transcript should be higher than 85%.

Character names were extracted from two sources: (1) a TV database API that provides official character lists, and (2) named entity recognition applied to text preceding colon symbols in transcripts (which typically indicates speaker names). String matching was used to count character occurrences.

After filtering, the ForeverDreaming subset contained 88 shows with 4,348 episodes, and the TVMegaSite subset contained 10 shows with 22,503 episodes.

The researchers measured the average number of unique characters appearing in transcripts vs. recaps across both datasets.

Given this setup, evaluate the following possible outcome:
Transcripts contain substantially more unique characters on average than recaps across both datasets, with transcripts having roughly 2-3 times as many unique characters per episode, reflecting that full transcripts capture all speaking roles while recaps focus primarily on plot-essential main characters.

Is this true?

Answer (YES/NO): NO